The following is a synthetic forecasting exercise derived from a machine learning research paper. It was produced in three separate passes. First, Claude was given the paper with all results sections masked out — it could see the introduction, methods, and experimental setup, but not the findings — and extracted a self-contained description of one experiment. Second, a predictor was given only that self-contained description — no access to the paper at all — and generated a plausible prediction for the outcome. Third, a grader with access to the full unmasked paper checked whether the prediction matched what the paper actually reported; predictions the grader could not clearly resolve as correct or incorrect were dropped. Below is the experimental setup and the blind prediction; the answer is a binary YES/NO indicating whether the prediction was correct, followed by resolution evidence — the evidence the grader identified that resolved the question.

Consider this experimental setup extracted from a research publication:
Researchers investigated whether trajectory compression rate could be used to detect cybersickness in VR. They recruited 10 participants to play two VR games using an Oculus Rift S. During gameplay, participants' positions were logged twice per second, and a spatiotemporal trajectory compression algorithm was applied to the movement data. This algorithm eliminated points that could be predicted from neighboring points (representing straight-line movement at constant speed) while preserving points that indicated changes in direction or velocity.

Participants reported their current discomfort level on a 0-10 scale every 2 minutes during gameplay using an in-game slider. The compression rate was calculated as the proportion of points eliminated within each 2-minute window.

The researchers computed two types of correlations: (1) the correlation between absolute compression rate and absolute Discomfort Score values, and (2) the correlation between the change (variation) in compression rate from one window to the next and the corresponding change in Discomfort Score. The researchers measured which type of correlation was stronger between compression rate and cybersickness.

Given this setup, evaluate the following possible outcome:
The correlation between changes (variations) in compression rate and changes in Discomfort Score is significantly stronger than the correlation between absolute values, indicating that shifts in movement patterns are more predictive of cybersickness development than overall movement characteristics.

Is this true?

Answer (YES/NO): YES